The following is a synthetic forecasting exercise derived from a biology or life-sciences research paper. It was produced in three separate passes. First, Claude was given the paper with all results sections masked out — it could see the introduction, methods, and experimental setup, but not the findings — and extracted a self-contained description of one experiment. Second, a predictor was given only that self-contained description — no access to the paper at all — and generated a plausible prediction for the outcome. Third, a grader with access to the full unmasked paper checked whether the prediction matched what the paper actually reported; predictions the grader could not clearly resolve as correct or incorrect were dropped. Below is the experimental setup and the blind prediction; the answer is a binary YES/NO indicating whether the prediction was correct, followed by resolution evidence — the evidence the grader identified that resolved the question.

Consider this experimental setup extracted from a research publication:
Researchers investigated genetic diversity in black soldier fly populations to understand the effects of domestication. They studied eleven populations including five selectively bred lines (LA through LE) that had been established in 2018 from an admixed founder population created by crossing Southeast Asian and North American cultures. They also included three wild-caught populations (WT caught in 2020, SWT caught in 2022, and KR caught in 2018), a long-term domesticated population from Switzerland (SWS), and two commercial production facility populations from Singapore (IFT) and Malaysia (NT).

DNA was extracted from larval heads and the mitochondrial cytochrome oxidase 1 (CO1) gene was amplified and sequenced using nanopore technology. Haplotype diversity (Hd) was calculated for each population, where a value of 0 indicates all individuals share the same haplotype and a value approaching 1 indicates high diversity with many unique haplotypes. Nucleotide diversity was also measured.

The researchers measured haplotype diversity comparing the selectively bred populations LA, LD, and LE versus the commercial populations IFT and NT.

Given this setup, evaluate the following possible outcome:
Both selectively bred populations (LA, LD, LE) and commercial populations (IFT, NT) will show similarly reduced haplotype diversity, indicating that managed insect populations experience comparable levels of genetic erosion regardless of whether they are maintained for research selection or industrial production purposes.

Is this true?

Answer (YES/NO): NO